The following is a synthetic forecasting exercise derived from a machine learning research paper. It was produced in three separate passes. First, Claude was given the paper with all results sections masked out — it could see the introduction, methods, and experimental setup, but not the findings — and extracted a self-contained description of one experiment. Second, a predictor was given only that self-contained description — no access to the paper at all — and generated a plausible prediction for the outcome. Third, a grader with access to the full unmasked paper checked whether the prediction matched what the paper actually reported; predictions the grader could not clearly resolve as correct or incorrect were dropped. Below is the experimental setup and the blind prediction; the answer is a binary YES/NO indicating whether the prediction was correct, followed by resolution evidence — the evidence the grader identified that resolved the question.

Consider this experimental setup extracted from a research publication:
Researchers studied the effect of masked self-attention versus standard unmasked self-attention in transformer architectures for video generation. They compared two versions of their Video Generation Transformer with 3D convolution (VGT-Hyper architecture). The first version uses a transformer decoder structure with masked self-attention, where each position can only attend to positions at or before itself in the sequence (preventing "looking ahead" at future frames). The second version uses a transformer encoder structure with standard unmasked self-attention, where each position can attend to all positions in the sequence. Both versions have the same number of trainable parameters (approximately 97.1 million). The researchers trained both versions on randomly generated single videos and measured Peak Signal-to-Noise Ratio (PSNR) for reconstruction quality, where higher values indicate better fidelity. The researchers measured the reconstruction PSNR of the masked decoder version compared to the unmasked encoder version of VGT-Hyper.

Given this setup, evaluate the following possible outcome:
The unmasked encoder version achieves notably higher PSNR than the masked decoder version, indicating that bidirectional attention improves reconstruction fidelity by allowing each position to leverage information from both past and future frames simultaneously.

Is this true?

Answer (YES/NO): NO